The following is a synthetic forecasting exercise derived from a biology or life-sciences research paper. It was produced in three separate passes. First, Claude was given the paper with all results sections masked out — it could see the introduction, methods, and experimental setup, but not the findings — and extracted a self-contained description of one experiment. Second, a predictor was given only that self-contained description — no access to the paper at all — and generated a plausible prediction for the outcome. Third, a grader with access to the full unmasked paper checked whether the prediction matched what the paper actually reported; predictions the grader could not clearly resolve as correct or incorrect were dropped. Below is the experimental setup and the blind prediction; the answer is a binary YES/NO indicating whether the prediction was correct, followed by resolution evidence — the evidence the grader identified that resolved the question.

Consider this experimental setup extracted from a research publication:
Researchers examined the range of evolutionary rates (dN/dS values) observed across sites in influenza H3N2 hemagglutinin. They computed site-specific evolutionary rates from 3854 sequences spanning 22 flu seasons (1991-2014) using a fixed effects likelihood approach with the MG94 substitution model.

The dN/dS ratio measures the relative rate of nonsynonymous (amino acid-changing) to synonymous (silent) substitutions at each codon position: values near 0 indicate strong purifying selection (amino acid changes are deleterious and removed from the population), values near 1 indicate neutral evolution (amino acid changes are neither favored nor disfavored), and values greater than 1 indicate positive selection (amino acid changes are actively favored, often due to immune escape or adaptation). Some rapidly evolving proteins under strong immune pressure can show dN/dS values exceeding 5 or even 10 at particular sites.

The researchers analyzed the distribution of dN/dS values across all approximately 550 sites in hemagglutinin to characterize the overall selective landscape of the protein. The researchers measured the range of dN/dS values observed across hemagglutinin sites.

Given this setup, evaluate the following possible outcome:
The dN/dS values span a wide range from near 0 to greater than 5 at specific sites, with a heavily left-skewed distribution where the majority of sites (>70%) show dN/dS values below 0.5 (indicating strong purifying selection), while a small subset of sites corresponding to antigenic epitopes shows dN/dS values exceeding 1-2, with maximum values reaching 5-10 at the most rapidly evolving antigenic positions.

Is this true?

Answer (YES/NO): NO